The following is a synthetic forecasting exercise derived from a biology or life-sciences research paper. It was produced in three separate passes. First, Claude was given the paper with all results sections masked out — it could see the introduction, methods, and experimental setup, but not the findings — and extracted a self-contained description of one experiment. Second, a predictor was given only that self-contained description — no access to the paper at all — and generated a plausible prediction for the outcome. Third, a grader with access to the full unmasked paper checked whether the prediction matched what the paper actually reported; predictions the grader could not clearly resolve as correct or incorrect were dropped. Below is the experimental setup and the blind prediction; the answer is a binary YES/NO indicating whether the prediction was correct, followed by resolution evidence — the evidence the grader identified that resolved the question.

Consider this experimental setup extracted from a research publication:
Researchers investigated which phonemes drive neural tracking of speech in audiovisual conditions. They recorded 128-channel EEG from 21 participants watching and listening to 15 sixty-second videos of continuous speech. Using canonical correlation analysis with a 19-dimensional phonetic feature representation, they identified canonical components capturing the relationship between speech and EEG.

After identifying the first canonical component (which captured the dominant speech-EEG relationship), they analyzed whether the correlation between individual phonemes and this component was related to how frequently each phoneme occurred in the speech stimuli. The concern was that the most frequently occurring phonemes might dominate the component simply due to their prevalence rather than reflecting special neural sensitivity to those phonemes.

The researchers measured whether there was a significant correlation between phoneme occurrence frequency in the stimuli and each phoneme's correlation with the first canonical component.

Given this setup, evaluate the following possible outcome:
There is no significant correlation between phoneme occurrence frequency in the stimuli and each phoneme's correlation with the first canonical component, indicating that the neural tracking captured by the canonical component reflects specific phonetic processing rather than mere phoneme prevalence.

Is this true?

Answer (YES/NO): YES